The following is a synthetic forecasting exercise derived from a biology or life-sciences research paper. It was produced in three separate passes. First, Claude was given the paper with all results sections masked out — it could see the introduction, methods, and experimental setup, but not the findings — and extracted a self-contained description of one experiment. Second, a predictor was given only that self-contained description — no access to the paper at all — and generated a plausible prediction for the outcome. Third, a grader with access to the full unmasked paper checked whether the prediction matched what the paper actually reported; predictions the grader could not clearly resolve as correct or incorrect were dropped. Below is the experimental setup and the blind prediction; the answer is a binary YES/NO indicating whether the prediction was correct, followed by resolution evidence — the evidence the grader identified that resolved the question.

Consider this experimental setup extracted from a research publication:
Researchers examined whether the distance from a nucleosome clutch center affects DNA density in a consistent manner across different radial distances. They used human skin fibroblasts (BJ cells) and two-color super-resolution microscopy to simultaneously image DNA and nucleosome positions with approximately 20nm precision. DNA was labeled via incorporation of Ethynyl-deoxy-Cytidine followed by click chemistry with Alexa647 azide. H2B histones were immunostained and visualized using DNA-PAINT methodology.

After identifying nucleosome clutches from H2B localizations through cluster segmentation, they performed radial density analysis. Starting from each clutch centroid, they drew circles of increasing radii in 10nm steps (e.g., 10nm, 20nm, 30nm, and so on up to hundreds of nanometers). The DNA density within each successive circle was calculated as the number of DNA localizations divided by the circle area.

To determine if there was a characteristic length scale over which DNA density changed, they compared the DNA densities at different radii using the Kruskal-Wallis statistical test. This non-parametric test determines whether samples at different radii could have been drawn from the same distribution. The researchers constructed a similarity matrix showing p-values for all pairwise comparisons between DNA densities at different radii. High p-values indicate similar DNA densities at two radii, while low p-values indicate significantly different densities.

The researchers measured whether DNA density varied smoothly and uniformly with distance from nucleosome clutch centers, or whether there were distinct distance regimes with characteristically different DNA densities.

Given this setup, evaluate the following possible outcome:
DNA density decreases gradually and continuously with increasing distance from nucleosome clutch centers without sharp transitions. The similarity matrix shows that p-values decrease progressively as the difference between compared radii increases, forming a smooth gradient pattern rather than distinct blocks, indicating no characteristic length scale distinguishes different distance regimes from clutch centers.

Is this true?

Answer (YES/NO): NO